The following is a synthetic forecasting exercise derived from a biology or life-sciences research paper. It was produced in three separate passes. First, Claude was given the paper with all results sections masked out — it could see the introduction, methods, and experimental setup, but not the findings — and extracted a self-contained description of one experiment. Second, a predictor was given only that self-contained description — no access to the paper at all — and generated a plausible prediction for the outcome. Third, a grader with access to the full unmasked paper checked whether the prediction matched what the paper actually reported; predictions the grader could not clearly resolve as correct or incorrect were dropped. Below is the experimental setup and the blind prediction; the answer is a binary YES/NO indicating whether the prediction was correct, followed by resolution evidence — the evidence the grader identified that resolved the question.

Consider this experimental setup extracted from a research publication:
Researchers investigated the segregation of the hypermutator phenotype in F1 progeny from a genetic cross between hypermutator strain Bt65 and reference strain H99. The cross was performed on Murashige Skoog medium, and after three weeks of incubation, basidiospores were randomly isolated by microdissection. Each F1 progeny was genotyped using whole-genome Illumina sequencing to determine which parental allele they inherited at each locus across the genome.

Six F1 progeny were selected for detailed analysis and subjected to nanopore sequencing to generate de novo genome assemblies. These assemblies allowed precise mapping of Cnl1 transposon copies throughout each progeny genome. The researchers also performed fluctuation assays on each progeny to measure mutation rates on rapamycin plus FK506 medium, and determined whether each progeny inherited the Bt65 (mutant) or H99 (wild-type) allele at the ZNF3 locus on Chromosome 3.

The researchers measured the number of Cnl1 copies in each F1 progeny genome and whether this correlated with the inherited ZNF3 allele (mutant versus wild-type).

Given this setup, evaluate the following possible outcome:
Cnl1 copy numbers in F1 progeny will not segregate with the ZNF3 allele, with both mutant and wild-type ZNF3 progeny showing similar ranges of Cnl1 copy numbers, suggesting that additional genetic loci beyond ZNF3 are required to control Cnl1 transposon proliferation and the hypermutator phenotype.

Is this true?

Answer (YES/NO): NO